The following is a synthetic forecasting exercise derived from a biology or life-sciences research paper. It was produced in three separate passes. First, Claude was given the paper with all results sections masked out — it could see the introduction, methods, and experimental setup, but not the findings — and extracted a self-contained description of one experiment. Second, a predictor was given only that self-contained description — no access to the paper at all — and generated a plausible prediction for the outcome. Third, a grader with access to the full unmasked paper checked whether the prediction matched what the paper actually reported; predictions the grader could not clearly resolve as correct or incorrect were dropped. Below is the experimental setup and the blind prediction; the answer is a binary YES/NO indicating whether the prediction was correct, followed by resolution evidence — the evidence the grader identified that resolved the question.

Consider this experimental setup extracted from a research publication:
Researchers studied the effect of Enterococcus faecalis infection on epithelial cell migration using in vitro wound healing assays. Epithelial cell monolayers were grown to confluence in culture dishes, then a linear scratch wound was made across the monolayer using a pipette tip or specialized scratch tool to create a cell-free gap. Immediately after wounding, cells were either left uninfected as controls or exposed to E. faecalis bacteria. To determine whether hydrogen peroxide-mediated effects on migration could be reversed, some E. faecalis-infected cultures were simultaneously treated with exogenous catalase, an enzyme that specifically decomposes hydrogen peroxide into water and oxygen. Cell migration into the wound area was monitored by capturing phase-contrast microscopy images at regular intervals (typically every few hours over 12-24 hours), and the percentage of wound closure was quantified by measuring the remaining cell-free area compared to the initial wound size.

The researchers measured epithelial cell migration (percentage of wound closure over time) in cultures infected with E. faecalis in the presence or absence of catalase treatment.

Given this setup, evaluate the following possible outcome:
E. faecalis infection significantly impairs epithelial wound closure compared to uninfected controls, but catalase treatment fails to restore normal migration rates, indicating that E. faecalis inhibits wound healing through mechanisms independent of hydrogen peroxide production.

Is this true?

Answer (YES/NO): NO